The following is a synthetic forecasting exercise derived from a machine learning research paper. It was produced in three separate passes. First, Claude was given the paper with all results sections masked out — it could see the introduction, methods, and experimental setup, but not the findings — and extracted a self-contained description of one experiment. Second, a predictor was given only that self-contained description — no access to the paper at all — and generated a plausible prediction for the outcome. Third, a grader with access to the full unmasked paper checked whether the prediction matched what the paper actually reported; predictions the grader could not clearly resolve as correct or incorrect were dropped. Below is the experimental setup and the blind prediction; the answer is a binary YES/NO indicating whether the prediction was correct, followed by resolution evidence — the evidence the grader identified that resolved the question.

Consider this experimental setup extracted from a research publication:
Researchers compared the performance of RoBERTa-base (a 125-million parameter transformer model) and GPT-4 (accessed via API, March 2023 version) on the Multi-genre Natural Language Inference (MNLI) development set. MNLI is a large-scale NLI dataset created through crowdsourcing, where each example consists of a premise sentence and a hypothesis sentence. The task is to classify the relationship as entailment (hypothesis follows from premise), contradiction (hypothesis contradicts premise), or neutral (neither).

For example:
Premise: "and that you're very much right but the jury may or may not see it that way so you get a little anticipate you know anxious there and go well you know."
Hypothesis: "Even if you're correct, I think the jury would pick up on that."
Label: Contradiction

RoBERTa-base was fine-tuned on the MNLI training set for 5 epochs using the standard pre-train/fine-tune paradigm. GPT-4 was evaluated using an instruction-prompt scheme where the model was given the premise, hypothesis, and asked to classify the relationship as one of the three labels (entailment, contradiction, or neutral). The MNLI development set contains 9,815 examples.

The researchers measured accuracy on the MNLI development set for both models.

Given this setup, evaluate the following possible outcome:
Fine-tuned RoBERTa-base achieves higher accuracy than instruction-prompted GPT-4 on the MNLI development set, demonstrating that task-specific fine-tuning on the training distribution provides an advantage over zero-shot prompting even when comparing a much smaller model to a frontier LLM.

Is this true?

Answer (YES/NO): YES